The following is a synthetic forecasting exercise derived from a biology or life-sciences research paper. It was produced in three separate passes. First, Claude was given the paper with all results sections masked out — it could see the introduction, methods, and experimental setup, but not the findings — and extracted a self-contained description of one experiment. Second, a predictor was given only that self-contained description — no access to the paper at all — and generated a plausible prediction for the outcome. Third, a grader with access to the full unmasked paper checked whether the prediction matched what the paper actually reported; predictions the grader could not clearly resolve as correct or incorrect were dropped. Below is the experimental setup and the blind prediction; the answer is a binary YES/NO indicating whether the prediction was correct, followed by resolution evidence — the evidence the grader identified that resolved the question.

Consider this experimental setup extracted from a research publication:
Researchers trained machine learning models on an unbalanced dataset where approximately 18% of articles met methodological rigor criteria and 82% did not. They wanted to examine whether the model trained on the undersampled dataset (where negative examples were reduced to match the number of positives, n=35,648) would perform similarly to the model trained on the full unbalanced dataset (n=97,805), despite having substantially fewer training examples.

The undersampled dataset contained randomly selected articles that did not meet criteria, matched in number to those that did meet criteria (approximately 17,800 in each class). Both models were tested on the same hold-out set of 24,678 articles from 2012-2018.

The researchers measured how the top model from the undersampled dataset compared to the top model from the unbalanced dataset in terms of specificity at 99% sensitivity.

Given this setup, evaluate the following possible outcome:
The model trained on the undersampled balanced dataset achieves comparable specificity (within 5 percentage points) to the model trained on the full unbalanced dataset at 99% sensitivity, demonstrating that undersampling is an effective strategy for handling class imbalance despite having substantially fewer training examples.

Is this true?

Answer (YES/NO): YES